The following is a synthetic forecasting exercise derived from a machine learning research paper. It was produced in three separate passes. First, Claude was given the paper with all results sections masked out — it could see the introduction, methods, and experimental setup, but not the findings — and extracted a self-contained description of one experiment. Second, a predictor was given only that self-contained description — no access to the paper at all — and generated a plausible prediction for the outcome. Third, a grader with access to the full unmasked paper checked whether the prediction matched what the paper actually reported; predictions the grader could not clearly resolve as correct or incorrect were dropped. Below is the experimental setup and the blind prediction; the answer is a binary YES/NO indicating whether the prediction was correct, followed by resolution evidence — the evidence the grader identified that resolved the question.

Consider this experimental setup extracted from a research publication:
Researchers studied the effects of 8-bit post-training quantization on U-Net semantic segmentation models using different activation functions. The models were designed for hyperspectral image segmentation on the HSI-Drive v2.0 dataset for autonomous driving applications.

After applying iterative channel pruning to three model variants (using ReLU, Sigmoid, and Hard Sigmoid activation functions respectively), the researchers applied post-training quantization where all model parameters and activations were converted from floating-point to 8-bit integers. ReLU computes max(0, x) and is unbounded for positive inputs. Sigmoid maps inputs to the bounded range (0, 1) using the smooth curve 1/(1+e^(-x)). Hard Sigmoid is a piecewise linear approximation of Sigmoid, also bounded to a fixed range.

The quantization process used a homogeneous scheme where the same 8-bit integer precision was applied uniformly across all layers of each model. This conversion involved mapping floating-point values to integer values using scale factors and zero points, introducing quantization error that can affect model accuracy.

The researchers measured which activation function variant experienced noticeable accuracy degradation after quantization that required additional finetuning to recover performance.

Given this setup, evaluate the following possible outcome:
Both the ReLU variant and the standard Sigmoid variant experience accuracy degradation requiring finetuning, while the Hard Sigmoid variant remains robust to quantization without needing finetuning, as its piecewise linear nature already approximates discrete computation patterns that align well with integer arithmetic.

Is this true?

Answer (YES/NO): NO